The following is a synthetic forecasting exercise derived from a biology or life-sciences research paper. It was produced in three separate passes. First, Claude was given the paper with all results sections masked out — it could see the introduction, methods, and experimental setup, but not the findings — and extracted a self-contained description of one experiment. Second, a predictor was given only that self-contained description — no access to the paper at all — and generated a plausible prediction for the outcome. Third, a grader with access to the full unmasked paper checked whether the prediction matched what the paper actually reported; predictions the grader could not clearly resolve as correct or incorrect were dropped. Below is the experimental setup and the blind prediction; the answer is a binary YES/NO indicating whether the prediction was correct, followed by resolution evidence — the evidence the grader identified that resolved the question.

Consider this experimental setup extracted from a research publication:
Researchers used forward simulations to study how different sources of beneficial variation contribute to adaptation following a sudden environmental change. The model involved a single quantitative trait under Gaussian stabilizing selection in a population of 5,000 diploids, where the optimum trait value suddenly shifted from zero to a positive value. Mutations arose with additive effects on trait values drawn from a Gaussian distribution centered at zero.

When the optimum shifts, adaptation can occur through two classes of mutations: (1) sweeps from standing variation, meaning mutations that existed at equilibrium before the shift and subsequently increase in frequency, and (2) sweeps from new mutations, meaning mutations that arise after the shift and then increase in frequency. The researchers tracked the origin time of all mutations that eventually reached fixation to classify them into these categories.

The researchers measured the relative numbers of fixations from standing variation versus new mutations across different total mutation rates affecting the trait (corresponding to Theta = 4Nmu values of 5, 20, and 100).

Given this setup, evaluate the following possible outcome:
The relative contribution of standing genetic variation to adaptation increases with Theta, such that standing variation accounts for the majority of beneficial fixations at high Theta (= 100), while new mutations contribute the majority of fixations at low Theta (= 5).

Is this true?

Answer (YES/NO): NO